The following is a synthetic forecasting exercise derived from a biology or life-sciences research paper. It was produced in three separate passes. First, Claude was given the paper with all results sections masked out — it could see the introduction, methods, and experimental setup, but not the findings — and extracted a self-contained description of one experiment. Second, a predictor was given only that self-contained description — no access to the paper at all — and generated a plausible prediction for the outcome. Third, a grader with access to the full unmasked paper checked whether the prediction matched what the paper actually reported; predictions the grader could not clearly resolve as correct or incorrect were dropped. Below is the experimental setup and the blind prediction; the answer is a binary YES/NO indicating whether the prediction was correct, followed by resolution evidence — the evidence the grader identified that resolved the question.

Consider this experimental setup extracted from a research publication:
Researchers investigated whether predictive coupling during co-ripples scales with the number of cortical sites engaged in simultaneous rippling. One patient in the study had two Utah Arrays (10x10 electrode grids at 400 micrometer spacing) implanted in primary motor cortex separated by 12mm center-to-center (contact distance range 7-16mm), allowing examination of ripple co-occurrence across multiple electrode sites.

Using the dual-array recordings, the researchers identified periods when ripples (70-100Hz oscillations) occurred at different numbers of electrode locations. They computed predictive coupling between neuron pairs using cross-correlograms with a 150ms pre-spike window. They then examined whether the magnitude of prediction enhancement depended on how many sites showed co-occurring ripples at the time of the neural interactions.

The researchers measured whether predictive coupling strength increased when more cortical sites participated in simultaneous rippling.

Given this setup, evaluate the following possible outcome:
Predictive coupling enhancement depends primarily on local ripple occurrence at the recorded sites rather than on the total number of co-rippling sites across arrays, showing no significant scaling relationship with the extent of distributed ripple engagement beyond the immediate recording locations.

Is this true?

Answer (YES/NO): NO